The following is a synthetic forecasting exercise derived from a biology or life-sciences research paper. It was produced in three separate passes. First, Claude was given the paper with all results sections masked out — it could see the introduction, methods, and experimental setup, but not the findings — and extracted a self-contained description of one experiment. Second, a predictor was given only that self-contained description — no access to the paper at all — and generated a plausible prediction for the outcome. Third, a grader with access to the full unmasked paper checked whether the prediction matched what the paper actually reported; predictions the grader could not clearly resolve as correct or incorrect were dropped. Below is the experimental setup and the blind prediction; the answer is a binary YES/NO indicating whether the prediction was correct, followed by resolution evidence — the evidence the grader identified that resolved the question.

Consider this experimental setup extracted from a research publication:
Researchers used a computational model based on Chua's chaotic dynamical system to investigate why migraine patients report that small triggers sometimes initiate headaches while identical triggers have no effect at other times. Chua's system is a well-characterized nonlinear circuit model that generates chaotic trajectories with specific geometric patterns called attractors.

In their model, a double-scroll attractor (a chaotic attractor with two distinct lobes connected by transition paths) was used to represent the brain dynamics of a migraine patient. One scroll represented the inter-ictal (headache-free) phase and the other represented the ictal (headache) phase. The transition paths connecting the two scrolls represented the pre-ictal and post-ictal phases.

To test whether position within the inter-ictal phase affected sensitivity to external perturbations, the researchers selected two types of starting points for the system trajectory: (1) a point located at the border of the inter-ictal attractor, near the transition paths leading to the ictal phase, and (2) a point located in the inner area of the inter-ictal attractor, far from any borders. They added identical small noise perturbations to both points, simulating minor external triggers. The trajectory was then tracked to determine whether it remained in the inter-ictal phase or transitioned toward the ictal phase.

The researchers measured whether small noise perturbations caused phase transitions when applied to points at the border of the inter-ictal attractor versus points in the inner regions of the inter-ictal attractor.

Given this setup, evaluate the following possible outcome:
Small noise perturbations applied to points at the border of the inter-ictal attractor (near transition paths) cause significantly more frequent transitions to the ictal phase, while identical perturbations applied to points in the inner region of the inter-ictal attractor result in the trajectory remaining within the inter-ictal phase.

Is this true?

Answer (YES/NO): YES